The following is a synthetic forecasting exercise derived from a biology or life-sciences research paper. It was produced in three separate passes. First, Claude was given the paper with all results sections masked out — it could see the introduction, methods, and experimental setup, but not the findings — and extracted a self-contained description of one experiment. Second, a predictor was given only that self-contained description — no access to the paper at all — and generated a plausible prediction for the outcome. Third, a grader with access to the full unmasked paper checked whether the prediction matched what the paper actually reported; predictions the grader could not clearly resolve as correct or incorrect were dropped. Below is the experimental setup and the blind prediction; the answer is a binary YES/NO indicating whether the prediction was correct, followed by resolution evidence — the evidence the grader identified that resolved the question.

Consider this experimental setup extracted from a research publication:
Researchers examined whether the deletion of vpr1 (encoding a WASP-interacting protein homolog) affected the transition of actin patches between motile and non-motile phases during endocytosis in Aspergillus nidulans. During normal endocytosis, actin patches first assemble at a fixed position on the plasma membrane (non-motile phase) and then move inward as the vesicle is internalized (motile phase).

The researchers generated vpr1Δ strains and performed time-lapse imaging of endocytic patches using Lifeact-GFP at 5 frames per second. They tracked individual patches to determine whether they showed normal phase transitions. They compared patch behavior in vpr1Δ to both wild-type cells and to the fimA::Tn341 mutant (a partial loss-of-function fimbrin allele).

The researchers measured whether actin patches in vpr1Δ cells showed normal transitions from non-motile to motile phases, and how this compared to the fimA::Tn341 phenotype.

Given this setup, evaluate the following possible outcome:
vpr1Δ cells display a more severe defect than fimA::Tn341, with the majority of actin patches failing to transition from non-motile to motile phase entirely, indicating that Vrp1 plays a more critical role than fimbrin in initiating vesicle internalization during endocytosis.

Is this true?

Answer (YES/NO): NO